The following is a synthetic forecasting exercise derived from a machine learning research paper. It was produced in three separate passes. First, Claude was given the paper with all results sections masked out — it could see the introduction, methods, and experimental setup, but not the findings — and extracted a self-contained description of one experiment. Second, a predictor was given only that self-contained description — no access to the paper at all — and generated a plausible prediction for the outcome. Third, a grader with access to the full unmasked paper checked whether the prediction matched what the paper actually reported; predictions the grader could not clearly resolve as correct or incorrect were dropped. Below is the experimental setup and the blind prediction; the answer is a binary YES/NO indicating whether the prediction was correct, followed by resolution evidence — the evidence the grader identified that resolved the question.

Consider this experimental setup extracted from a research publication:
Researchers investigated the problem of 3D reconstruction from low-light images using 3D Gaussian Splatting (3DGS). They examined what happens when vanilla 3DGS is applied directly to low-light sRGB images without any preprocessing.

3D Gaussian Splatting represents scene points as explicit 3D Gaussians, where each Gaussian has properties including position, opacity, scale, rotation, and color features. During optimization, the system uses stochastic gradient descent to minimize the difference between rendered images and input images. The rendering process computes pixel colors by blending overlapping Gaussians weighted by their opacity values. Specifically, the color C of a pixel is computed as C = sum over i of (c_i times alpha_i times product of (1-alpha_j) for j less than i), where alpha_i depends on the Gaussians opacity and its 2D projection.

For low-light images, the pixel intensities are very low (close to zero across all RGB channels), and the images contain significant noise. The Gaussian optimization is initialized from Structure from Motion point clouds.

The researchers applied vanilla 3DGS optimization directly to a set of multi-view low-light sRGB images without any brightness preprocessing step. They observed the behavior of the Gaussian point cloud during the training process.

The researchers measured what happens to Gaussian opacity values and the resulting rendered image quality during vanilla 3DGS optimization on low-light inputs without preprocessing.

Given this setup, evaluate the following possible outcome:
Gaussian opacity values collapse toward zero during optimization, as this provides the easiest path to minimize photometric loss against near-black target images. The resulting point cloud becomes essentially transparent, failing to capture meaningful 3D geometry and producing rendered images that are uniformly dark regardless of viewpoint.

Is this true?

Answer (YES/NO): YES